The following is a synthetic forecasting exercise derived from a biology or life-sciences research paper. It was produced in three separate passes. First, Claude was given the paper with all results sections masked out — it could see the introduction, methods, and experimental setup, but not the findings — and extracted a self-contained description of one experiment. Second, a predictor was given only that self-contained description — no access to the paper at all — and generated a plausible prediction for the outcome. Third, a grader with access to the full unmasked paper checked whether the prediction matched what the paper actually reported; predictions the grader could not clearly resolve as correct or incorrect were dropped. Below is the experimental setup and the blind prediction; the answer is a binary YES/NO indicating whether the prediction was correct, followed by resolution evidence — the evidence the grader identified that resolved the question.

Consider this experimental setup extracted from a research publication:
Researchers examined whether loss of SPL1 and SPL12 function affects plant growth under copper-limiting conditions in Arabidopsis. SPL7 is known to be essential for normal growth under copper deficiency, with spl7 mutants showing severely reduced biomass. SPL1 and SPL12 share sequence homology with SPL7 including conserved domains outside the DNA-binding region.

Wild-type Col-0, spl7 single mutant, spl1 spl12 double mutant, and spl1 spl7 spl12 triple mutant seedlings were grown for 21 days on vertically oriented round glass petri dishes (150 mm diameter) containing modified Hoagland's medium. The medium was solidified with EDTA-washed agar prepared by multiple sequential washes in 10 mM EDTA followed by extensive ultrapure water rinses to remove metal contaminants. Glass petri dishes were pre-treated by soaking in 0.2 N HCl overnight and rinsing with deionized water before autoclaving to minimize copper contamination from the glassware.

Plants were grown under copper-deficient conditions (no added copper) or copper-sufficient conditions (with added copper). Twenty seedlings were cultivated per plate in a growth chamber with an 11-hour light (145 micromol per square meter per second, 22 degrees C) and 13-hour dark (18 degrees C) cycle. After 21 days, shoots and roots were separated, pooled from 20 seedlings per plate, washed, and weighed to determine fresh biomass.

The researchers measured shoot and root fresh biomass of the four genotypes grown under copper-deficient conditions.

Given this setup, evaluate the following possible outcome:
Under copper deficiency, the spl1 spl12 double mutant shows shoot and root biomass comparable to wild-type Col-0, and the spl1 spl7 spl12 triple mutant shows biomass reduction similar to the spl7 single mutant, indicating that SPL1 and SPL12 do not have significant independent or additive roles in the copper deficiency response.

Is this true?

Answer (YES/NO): YES